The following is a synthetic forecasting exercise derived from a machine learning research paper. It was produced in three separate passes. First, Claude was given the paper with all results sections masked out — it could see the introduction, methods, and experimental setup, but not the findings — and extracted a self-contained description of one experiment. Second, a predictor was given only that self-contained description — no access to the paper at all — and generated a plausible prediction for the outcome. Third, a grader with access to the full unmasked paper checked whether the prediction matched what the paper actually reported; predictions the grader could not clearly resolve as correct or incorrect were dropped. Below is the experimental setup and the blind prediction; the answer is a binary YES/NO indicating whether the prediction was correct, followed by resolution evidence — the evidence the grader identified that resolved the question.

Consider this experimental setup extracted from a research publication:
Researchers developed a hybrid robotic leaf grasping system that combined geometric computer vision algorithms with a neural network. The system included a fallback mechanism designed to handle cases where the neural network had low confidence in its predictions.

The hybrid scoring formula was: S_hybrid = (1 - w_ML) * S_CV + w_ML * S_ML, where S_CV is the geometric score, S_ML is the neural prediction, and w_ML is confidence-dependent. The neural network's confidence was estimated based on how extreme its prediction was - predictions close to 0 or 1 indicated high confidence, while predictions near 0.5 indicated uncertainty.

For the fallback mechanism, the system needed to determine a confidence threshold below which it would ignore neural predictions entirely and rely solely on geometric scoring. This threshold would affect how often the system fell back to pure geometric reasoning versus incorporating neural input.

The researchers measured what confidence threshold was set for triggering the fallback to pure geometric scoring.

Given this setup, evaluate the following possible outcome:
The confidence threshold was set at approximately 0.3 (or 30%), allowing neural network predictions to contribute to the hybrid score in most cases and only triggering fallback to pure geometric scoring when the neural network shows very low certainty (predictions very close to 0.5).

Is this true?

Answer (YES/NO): NO